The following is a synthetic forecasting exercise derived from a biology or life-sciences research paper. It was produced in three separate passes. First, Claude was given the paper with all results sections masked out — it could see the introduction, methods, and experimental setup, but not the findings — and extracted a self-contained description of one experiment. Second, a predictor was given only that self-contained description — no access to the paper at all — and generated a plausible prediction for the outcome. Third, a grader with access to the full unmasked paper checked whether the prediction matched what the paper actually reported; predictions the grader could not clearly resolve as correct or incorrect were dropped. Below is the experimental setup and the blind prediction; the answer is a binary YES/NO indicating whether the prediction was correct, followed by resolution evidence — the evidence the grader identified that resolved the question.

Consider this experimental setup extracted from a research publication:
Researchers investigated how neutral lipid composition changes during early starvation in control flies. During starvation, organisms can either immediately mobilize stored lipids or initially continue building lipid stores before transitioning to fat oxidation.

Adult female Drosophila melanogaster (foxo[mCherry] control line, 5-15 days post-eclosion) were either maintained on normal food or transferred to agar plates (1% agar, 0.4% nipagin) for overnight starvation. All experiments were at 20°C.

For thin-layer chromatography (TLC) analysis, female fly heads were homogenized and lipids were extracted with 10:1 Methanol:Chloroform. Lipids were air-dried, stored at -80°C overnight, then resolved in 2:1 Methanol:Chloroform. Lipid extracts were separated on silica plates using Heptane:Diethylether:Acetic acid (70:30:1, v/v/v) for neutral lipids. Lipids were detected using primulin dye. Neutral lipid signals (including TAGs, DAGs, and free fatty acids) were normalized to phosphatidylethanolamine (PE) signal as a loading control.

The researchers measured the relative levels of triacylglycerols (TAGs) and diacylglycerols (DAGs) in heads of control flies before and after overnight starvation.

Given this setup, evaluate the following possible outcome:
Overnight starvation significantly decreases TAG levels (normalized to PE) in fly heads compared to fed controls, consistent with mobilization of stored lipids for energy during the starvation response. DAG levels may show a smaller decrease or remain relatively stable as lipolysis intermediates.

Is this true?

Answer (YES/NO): NO